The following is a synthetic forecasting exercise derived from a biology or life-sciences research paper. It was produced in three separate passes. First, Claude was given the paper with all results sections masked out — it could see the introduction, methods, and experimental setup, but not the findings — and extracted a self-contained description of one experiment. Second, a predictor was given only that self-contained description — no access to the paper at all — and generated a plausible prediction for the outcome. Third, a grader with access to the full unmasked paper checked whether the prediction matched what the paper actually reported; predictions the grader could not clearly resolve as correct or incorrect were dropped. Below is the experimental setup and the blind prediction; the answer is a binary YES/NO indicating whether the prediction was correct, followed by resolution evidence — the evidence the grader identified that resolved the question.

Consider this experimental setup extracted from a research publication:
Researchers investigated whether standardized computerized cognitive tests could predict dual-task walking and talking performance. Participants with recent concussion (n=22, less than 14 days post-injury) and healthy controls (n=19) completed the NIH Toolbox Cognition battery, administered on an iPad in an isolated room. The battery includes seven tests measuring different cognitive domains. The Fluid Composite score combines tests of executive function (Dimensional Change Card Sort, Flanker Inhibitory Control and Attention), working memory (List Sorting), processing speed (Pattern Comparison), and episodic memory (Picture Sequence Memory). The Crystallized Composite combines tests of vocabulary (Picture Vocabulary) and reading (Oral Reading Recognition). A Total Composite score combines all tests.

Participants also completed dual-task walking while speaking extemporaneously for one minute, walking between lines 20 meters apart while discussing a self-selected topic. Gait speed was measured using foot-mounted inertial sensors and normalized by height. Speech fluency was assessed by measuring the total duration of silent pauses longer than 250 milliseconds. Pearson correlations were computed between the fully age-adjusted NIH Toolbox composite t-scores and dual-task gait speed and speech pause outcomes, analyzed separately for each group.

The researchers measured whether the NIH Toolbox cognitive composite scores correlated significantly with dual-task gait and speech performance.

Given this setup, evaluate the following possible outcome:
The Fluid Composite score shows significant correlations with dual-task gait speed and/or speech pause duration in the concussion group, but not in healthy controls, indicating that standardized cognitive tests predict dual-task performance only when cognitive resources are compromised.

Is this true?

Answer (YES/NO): NO